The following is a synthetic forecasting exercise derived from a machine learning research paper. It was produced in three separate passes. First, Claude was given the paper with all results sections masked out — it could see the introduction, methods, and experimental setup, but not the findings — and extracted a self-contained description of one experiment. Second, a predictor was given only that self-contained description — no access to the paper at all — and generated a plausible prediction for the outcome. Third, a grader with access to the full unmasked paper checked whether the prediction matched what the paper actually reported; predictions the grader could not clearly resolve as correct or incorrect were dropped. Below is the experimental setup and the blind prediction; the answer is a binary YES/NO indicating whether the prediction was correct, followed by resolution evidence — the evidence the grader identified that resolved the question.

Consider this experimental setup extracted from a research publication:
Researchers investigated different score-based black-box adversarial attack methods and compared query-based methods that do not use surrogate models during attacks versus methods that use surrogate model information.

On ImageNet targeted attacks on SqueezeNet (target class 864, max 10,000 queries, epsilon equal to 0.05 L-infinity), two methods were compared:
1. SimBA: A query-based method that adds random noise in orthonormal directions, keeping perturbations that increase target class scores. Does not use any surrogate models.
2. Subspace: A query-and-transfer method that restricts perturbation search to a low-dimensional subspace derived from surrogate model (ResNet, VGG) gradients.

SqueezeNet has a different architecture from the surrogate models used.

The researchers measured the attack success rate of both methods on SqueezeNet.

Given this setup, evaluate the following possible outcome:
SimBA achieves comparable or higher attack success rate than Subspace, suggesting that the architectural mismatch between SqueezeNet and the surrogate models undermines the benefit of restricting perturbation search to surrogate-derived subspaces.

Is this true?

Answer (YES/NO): YES